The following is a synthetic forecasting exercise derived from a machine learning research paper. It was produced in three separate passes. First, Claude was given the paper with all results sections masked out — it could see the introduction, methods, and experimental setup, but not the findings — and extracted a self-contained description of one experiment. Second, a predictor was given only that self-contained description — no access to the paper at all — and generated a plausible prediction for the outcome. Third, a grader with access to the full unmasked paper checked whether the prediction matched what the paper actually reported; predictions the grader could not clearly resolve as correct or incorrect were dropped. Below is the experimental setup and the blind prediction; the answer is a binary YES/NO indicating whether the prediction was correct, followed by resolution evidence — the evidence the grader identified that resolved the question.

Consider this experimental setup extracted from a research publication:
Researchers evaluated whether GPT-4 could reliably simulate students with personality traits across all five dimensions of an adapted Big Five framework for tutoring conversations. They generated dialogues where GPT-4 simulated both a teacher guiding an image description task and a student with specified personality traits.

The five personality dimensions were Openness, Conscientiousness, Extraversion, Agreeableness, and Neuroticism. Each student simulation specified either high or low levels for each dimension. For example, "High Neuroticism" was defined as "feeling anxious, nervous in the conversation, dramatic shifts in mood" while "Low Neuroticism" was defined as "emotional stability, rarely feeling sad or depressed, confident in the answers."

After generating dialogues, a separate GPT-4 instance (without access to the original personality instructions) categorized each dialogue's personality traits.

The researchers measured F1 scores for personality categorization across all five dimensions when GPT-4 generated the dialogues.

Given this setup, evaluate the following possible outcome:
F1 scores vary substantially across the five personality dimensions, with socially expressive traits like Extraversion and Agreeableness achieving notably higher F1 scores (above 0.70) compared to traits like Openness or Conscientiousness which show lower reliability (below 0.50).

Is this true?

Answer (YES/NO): NO